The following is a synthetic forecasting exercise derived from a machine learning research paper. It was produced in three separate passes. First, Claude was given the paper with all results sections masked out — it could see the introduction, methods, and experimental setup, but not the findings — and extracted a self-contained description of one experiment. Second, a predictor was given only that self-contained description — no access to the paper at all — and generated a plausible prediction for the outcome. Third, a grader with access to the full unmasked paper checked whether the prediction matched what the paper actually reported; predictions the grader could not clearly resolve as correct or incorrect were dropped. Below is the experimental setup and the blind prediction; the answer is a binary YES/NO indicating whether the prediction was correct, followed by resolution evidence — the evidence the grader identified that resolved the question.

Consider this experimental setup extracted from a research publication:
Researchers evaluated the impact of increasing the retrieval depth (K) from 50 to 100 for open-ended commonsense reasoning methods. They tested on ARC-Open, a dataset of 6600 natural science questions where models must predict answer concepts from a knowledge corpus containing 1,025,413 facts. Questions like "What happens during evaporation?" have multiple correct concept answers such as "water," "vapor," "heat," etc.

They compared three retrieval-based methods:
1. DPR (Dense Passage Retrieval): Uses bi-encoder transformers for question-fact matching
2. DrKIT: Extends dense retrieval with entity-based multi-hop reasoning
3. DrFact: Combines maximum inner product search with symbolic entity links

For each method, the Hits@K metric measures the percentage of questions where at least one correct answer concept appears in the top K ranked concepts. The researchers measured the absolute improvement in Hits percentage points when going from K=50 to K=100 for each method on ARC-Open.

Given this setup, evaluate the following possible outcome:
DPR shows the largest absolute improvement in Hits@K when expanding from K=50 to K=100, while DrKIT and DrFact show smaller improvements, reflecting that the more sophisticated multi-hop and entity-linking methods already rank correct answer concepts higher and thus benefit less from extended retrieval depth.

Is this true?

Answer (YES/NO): NO